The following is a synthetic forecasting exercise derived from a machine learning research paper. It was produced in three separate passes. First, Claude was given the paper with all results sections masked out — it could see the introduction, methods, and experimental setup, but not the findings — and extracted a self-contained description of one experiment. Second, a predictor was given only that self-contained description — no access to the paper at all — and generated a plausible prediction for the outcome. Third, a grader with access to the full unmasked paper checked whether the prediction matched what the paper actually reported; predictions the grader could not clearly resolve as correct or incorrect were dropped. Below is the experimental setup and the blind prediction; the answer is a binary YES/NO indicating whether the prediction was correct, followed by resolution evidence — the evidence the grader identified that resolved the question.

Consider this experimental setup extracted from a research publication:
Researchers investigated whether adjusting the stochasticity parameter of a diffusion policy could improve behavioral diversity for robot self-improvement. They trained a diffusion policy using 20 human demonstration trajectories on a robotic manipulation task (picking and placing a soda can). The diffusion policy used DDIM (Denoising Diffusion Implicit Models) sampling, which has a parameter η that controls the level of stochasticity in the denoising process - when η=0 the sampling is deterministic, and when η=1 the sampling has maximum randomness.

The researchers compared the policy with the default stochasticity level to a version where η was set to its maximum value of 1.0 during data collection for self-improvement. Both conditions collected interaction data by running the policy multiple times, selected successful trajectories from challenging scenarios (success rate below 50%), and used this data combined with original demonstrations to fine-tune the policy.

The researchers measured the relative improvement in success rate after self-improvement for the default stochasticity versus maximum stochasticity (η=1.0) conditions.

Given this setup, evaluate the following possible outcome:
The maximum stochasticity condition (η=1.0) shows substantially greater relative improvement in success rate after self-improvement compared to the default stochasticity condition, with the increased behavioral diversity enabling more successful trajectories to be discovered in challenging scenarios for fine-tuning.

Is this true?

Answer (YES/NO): NO